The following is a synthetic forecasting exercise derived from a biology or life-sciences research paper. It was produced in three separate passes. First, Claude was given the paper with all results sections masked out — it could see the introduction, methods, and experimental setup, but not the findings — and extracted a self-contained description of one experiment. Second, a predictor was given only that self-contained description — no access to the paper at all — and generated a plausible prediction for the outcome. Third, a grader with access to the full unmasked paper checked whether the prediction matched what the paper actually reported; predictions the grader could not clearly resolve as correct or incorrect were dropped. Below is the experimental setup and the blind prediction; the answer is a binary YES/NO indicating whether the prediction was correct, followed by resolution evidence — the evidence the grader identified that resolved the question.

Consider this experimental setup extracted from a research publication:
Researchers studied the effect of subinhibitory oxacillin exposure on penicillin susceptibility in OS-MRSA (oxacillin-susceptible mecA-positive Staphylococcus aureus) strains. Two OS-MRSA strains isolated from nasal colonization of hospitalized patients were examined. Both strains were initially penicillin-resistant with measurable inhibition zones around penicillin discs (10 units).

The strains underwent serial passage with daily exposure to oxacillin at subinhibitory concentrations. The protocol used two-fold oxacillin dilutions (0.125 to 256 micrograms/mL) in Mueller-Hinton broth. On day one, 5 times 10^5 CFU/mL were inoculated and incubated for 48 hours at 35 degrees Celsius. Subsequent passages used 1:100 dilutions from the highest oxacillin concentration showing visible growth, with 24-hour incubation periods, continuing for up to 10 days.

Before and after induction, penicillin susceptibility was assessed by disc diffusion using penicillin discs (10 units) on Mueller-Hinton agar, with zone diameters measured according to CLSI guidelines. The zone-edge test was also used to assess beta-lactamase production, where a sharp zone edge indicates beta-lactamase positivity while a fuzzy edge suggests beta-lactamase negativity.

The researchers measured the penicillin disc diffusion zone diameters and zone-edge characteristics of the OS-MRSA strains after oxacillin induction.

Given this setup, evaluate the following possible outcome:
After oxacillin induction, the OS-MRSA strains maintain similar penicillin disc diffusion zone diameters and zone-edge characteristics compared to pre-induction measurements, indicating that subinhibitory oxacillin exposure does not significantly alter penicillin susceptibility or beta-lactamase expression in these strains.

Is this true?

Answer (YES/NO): NO